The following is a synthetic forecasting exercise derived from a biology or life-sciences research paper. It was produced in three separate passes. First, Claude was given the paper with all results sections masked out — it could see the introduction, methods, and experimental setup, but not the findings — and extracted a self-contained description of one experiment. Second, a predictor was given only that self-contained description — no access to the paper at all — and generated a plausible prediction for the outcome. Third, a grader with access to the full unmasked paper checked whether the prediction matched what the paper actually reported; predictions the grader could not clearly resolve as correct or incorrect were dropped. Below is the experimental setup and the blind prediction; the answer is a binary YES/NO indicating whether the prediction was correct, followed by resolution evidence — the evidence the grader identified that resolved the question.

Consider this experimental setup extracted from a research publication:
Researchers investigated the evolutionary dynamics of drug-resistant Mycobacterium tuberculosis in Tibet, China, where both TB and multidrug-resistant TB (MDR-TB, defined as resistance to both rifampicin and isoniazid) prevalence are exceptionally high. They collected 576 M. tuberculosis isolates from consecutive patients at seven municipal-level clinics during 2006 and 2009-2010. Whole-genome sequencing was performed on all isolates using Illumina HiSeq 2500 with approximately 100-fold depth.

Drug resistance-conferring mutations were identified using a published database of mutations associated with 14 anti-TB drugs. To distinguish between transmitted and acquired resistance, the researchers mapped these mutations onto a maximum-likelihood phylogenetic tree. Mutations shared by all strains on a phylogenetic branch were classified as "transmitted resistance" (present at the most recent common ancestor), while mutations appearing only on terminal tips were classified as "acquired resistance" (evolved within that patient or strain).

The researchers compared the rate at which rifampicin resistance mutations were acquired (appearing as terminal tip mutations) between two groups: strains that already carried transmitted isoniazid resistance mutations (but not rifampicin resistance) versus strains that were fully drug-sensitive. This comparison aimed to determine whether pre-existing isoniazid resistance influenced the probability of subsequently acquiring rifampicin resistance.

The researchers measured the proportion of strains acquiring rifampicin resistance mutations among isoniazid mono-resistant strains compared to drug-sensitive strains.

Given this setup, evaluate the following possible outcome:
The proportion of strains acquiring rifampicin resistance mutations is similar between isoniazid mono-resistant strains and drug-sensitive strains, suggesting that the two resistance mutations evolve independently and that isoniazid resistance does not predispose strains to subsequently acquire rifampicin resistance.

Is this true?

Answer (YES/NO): NO